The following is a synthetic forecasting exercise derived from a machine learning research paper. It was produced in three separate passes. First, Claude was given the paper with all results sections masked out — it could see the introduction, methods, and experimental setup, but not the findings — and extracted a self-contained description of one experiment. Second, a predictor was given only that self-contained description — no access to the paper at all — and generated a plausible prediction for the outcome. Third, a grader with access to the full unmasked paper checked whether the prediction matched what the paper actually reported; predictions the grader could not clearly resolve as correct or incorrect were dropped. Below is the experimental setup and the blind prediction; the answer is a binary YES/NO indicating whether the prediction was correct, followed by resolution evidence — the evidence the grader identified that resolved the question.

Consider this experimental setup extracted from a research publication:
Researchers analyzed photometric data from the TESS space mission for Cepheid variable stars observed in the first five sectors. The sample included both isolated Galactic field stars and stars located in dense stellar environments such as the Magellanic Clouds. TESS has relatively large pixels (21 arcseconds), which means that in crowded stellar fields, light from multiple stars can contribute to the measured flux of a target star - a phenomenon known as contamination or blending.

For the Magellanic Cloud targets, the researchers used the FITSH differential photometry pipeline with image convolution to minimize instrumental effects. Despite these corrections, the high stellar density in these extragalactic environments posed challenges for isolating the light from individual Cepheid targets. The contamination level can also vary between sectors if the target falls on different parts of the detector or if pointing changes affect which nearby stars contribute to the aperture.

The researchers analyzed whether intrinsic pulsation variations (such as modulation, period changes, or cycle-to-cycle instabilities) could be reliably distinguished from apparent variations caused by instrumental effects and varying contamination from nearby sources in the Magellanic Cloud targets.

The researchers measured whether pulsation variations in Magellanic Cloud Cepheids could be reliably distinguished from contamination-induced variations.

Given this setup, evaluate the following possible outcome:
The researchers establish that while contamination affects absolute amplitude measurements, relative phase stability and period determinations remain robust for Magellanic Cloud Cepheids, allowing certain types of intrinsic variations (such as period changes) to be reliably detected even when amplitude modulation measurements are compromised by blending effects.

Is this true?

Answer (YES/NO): NO